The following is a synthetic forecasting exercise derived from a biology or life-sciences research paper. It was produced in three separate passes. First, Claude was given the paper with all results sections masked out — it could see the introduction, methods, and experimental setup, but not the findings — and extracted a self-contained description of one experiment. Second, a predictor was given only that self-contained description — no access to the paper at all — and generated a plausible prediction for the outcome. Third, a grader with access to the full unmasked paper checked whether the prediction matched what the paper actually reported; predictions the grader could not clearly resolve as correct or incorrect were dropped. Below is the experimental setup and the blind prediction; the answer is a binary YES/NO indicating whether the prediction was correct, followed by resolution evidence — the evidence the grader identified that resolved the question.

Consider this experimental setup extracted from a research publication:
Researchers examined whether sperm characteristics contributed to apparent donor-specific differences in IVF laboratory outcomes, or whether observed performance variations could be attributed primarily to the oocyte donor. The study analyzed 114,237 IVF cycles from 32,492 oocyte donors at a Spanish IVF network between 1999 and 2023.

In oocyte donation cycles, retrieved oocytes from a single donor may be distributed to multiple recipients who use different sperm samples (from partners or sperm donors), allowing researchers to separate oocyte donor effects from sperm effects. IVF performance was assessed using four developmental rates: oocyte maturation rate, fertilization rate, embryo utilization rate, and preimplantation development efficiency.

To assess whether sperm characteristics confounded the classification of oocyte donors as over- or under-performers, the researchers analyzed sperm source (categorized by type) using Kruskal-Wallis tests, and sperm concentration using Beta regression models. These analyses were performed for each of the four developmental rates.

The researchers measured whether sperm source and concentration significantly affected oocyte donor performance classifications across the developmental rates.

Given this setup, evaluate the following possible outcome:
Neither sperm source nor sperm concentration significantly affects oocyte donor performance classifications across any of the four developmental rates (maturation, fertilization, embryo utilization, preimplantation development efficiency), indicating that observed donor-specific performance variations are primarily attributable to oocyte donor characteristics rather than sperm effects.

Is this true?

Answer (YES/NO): NO